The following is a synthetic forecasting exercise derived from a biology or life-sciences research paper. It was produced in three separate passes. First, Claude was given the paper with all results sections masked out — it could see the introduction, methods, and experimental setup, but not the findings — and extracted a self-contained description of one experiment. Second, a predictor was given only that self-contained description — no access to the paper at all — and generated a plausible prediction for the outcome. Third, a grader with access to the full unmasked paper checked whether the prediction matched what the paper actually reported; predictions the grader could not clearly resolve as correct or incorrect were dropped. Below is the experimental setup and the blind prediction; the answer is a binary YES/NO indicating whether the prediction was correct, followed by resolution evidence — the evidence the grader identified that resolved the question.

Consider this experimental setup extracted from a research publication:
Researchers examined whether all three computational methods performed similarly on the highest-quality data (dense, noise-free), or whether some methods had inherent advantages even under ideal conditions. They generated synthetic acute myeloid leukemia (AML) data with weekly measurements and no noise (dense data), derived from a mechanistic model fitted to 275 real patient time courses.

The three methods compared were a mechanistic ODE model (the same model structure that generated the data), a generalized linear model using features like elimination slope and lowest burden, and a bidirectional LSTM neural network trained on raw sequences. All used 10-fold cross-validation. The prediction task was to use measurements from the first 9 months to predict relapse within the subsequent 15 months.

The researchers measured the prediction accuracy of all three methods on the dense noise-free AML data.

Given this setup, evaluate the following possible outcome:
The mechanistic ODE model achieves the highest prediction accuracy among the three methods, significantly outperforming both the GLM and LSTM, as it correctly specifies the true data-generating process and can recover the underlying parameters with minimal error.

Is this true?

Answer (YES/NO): NO